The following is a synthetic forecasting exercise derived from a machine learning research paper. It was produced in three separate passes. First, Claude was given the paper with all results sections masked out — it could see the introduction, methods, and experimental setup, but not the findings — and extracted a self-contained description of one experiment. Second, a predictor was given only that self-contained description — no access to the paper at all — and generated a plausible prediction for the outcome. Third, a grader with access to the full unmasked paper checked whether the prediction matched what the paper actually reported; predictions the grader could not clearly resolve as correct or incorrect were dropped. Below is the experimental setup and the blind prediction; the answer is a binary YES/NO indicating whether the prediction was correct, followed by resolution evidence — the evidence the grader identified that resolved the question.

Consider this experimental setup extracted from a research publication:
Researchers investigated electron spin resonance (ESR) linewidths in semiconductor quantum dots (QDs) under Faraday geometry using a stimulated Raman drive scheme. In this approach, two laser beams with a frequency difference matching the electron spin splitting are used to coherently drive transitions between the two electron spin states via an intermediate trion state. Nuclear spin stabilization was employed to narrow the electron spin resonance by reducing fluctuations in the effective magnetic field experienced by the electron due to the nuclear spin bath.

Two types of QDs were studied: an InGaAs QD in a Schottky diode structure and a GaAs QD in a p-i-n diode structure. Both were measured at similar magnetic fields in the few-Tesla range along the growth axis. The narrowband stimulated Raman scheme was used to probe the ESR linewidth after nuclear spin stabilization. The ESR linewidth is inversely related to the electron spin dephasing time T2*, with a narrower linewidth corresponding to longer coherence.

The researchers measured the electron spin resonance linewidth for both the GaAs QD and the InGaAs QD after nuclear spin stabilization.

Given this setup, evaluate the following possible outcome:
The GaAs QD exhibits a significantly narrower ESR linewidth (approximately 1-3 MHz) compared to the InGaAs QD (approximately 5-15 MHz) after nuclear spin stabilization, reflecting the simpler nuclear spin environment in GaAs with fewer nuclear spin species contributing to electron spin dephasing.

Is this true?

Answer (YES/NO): NO